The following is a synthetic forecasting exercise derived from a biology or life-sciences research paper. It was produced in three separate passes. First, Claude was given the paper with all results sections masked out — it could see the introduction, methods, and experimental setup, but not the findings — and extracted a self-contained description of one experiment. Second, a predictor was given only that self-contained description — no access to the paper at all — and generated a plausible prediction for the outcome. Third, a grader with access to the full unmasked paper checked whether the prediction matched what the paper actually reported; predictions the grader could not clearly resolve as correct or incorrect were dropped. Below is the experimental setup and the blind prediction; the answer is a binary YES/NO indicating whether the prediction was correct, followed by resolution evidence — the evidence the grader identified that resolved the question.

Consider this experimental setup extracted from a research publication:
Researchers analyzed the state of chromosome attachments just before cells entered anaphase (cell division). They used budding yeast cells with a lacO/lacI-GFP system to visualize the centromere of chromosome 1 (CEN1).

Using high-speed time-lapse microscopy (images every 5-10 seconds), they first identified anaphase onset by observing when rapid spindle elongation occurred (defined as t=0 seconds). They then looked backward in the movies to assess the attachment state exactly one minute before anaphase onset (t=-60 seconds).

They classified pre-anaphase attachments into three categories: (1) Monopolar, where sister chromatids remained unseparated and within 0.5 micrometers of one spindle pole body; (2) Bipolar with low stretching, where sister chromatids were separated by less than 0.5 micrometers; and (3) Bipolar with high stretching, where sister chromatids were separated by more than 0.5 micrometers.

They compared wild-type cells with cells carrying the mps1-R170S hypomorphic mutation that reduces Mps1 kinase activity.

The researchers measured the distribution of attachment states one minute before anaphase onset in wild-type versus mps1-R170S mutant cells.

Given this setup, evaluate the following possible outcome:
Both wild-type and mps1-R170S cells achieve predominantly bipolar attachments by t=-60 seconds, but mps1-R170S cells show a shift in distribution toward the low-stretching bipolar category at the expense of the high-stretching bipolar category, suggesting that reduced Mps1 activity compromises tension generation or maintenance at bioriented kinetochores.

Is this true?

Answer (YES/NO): NO